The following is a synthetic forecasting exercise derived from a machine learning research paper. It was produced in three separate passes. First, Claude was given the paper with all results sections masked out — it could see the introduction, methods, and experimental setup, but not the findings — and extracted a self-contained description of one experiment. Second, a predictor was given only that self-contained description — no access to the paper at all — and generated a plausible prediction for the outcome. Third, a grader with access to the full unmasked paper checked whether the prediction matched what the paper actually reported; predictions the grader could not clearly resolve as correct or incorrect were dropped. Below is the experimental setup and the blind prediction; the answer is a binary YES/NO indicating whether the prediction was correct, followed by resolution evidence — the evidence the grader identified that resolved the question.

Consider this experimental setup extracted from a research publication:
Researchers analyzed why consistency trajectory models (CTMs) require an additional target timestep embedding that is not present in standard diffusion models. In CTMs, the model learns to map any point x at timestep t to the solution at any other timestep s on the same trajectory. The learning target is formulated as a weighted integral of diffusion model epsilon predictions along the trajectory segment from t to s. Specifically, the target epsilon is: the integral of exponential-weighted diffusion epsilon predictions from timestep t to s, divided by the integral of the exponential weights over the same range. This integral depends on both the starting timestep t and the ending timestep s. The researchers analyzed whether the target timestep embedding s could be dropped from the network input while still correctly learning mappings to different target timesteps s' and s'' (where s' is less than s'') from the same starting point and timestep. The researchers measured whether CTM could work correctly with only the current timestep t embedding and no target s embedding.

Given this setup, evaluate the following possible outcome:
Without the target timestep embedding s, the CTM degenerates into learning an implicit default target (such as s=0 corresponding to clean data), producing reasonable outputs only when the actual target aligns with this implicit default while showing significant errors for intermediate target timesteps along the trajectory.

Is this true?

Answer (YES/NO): NO